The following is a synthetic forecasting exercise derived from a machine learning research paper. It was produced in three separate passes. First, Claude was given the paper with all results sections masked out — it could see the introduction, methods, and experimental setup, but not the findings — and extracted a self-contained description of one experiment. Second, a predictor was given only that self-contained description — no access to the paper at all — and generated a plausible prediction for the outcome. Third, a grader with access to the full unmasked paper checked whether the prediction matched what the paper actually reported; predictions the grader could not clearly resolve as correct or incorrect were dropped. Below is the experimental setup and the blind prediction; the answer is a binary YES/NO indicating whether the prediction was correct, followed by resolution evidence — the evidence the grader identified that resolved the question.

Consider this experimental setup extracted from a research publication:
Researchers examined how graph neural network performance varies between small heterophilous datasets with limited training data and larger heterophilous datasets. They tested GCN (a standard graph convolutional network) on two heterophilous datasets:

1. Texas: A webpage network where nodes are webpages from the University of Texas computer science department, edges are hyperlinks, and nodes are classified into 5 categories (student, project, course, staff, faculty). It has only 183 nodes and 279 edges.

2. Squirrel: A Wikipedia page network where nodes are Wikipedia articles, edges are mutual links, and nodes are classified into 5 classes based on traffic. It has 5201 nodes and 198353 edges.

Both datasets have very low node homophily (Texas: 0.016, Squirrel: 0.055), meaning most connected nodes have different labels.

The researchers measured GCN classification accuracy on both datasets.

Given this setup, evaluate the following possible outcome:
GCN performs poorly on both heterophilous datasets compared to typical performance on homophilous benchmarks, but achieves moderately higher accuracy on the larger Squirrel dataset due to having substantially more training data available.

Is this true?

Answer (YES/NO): NO